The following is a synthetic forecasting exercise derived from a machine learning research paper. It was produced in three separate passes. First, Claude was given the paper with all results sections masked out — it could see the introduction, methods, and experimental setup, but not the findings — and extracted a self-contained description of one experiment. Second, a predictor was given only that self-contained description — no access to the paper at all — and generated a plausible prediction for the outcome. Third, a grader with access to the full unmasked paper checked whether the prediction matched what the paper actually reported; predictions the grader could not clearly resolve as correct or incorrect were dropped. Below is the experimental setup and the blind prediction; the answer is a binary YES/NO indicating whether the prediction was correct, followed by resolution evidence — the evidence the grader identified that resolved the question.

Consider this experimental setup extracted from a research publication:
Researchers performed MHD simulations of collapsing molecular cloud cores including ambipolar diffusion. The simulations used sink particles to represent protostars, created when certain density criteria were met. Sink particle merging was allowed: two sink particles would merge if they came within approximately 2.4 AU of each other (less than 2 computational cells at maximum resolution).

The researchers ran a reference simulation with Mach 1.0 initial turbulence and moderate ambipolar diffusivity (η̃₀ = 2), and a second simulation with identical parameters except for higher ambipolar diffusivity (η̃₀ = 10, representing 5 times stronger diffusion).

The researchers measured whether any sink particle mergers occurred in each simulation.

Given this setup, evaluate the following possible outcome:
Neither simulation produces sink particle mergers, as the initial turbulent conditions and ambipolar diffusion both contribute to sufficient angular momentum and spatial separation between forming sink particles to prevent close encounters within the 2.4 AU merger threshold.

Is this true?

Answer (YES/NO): NO